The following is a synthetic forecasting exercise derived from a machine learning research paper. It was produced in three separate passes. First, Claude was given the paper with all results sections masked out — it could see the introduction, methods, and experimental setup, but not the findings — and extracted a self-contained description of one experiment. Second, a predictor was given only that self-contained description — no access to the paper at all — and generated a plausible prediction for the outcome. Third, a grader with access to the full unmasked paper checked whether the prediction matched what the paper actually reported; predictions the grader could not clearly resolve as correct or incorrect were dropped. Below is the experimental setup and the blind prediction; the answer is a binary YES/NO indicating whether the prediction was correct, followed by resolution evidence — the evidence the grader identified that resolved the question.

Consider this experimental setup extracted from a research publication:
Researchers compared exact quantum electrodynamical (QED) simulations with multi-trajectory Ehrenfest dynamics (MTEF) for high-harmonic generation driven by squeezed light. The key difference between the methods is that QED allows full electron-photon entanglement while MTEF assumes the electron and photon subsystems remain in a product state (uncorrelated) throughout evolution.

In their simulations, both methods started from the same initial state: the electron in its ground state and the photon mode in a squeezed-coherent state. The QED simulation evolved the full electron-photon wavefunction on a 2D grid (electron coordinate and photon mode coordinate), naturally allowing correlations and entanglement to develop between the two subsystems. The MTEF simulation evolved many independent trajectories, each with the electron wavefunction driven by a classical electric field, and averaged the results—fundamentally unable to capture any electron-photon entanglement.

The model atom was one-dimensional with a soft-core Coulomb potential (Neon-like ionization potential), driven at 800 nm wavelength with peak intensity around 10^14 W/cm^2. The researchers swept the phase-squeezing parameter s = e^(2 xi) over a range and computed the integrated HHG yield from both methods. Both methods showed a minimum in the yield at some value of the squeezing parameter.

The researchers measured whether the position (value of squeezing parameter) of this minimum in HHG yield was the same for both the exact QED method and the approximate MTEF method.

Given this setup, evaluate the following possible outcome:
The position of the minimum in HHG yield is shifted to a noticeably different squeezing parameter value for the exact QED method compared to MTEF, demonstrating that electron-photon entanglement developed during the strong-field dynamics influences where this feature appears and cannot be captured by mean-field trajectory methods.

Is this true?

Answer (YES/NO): YES